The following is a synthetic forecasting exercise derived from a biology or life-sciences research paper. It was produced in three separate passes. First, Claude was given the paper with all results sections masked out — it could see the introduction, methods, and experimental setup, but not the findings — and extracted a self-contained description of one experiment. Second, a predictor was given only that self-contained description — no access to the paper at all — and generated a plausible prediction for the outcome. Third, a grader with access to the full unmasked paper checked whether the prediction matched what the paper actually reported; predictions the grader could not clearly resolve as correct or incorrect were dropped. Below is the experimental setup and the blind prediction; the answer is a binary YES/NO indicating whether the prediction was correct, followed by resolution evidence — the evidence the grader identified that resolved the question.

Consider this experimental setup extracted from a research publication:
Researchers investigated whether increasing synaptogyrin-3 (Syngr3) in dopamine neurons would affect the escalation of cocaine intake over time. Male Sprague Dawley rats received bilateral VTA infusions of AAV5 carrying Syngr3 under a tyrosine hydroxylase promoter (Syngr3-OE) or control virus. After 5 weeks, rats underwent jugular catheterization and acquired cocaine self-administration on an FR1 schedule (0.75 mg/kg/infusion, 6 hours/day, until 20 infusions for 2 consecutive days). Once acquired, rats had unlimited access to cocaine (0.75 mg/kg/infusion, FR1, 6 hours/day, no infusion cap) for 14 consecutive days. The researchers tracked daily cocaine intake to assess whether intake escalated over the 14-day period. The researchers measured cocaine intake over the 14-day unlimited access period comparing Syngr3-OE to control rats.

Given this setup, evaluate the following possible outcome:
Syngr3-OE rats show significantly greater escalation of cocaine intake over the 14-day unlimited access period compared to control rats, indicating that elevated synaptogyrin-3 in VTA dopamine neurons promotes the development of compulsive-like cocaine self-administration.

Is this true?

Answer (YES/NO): NO